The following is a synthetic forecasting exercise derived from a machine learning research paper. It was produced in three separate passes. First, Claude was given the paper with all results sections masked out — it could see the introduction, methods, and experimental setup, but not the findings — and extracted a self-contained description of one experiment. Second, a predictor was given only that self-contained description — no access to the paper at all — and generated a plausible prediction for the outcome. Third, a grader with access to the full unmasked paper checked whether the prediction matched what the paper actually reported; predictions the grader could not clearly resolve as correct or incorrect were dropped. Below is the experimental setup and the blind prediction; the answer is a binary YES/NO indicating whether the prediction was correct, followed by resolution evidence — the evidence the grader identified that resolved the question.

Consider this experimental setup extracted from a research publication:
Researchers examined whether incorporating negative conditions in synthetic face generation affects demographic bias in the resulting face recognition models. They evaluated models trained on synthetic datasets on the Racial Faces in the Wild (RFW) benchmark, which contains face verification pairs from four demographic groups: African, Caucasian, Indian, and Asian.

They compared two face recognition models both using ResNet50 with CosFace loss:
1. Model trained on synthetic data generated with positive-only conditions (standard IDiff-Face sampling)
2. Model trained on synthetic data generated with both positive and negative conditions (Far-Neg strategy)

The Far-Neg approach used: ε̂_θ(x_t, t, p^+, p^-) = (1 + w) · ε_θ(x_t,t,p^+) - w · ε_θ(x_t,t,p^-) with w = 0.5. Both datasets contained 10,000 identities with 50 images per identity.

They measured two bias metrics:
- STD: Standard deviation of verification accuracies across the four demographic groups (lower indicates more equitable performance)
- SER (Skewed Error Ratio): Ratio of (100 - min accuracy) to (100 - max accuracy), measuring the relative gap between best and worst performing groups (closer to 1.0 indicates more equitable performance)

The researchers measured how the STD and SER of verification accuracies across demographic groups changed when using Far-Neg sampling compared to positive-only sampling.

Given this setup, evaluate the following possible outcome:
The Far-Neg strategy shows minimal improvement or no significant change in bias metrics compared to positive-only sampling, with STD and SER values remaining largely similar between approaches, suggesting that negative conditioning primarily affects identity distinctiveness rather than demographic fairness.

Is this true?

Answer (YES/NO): NO